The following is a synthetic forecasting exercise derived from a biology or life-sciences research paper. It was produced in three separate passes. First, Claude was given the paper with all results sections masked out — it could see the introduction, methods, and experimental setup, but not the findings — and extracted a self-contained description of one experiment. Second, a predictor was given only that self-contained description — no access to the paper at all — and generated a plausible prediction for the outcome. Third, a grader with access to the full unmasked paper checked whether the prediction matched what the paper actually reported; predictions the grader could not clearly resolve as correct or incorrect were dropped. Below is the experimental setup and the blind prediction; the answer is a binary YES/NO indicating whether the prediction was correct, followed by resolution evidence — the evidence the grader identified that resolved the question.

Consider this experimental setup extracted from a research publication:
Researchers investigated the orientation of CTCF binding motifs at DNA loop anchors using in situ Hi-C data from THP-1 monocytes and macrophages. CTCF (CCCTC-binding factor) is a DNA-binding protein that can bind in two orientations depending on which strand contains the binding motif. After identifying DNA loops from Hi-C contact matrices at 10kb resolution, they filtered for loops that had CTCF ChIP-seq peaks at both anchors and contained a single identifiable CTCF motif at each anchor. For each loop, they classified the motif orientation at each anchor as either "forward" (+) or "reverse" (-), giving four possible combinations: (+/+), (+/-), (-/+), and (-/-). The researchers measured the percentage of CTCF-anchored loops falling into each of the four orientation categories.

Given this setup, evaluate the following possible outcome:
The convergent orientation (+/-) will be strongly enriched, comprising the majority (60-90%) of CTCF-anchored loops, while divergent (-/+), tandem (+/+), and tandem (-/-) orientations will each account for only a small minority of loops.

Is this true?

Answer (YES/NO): YES